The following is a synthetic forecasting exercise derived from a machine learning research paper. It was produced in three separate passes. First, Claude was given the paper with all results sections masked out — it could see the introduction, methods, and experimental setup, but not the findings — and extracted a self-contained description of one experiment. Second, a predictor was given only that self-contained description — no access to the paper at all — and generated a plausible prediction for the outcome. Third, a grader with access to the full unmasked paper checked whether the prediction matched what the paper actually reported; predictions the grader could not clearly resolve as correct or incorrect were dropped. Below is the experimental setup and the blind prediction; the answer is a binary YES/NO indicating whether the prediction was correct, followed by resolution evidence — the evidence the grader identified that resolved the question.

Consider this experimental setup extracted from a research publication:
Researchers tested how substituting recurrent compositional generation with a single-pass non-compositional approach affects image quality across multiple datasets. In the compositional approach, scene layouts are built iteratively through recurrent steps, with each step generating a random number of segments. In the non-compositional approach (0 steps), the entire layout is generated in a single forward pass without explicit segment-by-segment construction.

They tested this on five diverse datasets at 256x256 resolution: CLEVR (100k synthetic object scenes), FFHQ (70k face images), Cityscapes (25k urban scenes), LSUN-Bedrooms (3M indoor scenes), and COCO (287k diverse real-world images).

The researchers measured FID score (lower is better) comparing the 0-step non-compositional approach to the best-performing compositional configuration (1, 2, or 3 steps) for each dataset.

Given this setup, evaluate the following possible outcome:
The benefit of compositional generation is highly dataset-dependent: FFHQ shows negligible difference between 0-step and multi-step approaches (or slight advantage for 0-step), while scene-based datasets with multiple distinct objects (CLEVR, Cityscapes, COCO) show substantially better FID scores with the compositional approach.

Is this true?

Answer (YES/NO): NO